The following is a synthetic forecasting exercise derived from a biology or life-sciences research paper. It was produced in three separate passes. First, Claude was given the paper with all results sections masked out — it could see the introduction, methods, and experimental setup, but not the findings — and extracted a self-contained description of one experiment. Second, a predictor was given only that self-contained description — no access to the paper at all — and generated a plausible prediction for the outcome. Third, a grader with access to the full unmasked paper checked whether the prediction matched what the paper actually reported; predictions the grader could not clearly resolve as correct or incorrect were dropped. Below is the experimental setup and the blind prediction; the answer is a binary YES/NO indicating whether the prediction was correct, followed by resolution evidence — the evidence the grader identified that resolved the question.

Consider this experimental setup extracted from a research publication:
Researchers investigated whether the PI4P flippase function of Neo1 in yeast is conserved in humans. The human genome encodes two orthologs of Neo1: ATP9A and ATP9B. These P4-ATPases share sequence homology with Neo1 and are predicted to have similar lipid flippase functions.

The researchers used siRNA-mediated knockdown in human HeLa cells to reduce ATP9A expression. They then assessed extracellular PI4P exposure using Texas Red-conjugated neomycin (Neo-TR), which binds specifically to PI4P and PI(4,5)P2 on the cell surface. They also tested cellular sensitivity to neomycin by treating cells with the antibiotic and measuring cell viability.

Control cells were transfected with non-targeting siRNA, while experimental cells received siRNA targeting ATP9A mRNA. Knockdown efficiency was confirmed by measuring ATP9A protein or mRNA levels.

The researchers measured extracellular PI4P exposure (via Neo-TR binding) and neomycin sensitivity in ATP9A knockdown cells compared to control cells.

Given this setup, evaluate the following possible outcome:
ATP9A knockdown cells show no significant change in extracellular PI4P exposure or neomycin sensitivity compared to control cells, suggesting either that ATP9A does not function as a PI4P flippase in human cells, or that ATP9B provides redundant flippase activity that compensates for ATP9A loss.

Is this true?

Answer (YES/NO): NO